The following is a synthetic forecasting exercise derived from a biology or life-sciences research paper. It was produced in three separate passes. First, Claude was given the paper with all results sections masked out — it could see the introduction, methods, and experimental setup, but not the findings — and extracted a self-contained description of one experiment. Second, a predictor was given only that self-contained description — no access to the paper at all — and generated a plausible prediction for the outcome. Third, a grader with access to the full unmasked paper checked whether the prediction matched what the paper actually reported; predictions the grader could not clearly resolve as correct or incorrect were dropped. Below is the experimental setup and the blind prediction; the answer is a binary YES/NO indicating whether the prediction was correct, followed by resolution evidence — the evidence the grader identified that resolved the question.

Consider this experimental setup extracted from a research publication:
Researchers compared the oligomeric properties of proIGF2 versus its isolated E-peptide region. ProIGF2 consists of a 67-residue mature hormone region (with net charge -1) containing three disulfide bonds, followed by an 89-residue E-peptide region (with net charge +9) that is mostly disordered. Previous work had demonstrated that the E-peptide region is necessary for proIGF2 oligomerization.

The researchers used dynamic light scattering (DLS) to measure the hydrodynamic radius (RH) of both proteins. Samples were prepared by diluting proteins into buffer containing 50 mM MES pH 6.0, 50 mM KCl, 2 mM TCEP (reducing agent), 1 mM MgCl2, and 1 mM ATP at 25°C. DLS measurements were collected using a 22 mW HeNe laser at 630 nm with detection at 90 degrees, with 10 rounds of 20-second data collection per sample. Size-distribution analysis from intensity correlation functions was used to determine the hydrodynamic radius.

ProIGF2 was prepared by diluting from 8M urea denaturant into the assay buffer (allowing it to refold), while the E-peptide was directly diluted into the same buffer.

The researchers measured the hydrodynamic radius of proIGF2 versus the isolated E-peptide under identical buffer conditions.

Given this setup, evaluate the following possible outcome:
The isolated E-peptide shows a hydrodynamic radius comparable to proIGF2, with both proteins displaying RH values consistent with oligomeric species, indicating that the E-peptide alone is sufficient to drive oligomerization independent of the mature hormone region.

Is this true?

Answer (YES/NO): NO